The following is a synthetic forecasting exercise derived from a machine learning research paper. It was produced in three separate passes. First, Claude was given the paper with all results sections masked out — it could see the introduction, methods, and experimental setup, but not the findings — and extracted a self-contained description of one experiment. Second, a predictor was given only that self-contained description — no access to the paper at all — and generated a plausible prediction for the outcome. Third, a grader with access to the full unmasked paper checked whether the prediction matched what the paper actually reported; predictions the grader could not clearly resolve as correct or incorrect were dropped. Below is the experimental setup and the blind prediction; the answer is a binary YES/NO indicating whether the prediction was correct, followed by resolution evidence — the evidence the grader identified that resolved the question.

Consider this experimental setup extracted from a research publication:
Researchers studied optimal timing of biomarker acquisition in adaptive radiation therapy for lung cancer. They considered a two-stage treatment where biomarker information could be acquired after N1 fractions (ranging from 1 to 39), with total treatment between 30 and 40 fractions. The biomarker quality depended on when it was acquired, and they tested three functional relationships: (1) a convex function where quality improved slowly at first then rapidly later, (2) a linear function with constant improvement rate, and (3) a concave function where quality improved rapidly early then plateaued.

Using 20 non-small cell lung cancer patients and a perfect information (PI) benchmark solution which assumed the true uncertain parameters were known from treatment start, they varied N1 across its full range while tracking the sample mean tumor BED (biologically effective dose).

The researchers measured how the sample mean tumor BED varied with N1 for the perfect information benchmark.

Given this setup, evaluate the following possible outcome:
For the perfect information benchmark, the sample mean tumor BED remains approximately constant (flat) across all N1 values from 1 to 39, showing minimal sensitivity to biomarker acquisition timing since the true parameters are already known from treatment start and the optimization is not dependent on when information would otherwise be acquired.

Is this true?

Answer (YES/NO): NO